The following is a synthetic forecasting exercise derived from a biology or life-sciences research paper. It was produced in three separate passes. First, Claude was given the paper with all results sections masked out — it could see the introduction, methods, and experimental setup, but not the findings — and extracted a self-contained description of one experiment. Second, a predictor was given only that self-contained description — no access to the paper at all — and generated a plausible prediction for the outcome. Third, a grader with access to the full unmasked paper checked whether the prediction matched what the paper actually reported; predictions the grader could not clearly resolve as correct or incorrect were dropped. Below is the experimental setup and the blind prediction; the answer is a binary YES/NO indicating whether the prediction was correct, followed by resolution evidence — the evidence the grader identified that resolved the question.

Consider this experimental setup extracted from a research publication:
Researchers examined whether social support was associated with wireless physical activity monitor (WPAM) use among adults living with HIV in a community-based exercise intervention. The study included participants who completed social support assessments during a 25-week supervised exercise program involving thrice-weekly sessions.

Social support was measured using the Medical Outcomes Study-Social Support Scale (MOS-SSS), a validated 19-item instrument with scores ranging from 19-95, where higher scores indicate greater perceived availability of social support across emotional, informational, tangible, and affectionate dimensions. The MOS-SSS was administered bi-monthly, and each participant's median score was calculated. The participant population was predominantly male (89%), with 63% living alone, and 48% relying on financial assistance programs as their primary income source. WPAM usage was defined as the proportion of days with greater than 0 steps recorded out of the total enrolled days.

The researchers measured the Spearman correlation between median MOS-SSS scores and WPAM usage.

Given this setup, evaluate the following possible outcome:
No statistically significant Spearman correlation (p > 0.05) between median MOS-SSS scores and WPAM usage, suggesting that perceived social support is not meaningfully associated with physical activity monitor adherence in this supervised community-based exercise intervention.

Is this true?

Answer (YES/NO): YES